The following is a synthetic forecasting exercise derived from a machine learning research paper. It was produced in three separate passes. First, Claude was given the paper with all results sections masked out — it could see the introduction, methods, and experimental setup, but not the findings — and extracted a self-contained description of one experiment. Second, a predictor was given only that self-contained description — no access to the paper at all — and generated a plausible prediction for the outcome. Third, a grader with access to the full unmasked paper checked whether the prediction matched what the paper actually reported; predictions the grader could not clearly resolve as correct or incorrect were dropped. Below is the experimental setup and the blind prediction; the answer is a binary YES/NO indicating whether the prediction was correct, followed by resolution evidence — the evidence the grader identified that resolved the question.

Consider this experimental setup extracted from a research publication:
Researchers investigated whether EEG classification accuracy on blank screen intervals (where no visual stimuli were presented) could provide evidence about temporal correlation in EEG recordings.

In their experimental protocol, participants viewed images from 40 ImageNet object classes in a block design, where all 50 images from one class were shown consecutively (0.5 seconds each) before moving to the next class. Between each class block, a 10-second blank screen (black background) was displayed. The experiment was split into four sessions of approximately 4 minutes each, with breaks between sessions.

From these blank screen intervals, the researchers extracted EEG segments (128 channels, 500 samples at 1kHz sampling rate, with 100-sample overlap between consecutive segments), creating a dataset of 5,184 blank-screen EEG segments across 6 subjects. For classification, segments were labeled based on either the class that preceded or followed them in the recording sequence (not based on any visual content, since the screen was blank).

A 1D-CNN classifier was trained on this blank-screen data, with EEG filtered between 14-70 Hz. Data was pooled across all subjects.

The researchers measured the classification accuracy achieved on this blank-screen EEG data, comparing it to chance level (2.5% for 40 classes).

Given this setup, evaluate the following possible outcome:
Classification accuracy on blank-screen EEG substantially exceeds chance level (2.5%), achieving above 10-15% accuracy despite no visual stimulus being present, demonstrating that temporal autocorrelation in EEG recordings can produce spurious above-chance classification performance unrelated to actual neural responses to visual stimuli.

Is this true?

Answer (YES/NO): NO